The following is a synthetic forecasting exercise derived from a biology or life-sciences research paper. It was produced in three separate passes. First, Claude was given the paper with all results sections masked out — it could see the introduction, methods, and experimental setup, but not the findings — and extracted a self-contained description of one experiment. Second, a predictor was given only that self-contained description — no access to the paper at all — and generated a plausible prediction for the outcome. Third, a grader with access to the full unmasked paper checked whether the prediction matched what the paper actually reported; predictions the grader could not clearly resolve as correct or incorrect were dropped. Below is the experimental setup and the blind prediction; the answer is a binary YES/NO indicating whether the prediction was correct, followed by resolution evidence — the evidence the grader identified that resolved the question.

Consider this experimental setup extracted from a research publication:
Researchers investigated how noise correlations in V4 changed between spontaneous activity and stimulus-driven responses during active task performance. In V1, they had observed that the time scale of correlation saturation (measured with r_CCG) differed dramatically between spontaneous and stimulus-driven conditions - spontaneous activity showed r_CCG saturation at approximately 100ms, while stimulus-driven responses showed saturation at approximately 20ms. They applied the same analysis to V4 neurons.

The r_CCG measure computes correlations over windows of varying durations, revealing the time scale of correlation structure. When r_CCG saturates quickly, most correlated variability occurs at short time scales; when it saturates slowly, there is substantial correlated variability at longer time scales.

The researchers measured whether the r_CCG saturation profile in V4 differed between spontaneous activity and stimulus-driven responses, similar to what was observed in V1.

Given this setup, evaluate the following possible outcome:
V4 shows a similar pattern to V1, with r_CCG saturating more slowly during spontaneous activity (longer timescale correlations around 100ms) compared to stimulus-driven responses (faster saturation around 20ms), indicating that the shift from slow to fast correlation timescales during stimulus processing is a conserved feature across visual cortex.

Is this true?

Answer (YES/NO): NO